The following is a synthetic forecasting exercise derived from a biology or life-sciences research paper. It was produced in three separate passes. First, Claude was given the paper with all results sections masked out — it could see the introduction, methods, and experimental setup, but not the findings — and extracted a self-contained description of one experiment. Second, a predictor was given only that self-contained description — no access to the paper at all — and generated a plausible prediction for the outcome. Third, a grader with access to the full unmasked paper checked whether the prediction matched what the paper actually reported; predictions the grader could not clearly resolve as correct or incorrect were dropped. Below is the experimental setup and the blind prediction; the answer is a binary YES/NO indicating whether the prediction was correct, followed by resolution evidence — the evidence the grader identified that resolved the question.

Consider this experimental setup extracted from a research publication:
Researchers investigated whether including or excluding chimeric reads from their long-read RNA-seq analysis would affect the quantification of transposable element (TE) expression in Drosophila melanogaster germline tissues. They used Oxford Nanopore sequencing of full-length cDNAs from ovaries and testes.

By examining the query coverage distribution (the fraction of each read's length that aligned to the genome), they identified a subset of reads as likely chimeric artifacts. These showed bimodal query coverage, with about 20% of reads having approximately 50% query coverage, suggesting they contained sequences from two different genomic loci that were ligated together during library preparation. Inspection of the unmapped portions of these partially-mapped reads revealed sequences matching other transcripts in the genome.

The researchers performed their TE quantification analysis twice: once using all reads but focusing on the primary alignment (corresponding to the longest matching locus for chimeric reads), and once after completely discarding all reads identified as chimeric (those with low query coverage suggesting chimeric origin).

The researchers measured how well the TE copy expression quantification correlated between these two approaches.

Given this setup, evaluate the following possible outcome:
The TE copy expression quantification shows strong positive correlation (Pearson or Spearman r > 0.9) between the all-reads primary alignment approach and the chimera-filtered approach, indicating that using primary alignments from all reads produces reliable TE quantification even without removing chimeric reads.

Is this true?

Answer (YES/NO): YES